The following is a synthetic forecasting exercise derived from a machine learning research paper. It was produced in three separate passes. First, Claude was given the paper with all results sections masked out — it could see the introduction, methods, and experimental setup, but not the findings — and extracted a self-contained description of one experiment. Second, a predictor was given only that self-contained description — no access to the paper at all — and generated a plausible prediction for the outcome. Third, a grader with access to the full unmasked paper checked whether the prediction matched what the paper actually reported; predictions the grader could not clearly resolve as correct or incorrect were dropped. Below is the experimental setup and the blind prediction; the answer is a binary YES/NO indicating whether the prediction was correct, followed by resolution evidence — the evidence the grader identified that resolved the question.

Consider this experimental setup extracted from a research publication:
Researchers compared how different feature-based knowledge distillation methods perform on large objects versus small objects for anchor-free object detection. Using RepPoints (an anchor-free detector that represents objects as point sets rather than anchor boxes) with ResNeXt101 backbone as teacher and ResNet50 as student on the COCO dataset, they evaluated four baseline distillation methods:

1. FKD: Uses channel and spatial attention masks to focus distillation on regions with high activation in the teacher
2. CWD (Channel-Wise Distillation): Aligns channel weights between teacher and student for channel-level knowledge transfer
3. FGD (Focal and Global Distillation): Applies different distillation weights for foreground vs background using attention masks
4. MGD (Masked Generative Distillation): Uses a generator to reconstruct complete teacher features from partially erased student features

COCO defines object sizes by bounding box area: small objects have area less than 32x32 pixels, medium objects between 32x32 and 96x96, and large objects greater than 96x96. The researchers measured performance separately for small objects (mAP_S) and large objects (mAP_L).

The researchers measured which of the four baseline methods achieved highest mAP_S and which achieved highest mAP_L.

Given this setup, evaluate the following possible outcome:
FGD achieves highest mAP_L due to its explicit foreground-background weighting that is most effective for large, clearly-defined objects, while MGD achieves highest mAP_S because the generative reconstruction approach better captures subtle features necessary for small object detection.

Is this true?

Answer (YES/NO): NO